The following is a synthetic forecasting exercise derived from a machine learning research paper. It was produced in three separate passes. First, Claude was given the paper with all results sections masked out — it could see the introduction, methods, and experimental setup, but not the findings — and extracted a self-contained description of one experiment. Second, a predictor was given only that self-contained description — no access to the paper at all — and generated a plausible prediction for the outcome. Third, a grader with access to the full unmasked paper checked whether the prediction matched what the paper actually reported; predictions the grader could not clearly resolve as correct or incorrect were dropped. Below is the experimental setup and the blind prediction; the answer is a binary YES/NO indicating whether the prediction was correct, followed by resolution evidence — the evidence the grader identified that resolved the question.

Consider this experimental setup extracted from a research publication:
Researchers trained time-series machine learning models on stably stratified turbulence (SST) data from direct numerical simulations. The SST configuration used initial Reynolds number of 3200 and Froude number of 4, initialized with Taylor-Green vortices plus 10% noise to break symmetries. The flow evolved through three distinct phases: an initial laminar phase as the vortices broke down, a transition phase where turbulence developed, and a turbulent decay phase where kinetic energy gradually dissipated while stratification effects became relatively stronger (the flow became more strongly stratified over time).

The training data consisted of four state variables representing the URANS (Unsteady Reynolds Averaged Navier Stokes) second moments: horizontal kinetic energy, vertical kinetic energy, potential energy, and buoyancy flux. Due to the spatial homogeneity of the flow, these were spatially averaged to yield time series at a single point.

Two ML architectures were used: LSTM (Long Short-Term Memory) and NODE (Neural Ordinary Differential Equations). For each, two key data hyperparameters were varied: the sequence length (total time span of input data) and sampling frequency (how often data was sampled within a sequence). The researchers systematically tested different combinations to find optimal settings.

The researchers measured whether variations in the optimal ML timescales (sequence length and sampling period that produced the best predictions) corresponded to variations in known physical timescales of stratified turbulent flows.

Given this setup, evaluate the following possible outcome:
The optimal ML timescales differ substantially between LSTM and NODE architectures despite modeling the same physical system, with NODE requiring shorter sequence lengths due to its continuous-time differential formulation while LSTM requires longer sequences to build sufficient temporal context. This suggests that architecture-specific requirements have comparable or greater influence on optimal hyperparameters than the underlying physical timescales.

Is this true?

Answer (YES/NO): NO